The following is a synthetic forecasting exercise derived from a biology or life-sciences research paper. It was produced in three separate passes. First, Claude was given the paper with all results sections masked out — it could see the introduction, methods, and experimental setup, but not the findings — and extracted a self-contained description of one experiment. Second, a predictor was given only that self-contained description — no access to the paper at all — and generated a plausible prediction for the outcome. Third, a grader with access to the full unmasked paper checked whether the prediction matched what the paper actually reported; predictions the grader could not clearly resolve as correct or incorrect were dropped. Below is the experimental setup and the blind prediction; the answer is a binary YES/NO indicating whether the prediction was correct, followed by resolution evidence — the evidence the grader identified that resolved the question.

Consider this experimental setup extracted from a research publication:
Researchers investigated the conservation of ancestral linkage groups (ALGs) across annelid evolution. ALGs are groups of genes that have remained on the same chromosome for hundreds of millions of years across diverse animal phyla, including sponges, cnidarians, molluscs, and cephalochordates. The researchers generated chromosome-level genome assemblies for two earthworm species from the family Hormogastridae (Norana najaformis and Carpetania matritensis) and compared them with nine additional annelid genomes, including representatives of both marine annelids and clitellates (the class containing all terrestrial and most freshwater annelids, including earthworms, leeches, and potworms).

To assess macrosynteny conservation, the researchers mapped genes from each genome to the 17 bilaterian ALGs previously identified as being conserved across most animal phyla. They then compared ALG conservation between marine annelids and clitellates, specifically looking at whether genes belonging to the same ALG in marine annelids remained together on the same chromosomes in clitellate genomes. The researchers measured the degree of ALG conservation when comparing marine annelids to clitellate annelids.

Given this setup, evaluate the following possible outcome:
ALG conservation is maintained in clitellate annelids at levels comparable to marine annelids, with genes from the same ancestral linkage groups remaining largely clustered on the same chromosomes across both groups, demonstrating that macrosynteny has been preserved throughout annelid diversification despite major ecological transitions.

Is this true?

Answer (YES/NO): NO